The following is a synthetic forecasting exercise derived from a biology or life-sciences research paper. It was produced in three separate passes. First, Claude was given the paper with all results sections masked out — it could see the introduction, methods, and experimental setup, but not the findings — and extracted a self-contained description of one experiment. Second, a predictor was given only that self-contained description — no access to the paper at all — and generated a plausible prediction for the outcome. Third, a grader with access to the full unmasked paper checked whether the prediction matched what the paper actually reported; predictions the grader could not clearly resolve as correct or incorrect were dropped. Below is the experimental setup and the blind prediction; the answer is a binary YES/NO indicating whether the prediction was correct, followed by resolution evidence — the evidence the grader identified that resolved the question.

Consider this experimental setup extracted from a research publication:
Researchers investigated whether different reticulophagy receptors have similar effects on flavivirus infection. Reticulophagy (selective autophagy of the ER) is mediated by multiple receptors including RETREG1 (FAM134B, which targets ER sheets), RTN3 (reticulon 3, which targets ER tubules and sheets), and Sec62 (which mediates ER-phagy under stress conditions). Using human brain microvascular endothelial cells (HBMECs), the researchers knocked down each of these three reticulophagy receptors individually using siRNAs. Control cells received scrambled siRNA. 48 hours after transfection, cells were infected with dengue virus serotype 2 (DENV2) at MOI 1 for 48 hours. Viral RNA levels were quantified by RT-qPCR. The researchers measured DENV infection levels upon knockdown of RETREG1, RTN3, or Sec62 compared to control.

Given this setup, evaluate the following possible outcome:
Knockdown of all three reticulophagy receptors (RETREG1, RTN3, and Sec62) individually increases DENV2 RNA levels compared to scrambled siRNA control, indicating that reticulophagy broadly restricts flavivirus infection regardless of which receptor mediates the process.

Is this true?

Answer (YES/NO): NO